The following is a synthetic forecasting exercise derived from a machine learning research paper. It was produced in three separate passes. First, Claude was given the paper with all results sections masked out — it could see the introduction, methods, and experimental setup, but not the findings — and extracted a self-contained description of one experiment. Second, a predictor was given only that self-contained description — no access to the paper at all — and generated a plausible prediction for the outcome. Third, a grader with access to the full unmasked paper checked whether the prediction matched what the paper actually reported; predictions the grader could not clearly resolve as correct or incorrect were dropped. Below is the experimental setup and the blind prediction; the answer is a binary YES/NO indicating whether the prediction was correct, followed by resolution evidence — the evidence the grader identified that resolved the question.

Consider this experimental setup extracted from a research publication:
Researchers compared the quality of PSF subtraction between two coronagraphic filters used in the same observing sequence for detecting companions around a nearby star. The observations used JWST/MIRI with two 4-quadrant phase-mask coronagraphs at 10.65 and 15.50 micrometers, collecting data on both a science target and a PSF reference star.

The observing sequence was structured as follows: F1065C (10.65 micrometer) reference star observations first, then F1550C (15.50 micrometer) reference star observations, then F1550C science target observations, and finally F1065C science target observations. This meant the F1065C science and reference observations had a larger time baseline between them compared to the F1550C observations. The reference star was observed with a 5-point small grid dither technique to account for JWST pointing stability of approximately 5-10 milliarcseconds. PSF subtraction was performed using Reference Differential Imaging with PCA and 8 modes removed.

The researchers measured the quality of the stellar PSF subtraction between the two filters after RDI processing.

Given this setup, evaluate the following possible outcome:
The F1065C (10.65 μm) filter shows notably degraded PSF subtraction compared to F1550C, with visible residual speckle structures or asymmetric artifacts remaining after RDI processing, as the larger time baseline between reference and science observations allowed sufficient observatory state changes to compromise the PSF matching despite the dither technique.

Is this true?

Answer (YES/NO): YES